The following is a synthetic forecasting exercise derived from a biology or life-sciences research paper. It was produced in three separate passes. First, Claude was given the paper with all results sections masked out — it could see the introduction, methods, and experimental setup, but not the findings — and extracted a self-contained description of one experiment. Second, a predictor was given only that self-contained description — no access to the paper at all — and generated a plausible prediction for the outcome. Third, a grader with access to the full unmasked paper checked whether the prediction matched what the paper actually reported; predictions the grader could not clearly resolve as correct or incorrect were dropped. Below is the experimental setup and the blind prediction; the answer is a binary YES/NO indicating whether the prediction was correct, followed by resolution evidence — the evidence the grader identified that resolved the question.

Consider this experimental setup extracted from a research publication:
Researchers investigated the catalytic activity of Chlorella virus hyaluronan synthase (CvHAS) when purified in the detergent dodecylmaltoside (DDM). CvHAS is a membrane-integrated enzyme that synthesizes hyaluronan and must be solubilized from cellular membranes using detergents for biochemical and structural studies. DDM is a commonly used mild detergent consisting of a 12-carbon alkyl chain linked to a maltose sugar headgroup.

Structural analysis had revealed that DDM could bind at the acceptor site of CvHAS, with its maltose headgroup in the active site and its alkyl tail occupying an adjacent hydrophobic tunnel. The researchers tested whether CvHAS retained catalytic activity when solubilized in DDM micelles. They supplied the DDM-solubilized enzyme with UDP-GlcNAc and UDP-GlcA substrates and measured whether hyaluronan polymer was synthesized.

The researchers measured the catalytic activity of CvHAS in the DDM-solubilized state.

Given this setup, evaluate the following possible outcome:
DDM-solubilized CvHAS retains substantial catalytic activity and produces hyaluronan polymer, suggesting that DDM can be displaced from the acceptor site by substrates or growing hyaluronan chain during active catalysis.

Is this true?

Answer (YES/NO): NO